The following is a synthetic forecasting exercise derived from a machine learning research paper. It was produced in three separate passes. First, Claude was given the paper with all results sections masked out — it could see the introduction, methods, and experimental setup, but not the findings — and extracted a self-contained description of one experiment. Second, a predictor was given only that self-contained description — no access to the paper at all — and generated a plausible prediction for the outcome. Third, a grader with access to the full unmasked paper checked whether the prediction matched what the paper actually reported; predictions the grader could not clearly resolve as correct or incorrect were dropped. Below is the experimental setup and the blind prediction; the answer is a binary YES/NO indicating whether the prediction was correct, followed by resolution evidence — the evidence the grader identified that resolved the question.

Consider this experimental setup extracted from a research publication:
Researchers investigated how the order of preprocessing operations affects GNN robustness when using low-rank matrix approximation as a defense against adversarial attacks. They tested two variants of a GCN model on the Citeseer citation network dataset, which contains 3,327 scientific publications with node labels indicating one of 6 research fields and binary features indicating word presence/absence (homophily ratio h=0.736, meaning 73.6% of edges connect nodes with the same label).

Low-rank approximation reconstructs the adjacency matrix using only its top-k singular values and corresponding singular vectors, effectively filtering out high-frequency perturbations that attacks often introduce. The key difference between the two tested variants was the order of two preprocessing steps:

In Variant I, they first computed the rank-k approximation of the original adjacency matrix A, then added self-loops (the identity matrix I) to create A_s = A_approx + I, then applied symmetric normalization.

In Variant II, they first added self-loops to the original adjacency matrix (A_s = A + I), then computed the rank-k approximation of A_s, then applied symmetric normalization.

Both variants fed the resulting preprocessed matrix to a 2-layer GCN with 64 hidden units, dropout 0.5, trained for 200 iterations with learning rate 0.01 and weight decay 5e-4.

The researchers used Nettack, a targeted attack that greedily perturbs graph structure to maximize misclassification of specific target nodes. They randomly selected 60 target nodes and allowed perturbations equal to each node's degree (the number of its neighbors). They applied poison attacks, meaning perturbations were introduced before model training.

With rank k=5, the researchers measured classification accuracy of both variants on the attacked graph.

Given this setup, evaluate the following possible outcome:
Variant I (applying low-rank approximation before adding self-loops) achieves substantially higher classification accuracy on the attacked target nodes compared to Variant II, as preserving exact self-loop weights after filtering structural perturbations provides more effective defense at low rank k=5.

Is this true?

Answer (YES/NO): YES